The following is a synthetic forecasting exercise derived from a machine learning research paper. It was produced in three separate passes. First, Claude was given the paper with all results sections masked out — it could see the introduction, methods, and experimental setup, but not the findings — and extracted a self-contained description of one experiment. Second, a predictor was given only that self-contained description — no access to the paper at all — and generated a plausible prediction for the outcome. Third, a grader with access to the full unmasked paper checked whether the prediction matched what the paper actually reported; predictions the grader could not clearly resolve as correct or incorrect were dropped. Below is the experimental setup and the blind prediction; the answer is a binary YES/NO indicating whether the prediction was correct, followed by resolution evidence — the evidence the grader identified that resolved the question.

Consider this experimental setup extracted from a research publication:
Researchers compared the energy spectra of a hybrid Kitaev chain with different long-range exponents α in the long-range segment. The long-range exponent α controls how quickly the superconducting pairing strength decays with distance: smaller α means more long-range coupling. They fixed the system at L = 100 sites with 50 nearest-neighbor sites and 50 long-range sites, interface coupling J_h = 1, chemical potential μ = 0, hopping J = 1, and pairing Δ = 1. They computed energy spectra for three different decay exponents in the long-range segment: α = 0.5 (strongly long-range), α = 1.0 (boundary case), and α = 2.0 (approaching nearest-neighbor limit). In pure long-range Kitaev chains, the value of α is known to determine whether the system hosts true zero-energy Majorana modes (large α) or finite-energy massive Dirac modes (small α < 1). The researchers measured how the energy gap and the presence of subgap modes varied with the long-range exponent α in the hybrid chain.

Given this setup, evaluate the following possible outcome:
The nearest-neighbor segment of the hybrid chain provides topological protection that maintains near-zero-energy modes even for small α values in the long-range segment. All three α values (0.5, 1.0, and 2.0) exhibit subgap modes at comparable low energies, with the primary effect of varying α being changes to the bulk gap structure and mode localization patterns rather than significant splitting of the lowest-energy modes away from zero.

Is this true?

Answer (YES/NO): YES